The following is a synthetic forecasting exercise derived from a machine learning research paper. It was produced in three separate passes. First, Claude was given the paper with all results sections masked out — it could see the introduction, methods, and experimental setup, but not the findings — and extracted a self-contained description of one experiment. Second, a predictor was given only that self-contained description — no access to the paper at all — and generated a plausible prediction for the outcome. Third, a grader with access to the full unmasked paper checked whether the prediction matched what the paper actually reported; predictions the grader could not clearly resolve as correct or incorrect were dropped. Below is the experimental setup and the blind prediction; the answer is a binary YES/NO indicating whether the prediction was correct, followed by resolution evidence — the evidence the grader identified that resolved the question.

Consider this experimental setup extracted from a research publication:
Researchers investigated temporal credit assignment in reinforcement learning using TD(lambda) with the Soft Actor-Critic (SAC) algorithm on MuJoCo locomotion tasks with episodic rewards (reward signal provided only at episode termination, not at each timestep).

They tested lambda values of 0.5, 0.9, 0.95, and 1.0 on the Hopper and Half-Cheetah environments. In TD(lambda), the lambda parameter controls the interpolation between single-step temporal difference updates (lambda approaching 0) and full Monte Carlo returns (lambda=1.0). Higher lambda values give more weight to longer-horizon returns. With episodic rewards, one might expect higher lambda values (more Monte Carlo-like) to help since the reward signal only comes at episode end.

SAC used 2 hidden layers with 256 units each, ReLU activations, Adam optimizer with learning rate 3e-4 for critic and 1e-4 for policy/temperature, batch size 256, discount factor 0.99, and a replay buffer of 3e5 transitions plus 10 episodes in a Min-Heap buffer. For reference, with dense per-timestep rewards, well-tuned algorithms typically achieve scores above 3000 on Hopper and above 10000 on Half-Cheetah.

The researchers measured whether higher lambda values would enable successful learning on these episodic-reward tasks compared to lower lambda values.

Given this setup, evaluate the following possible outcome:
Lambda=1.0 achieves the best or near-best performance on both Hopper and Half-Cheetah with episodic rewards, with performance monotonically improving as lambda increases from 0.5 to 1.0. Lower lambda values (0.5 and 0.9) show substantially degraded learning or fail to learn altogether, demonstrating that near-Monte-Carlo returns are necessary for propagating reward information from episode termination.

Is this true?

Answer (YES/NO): NO